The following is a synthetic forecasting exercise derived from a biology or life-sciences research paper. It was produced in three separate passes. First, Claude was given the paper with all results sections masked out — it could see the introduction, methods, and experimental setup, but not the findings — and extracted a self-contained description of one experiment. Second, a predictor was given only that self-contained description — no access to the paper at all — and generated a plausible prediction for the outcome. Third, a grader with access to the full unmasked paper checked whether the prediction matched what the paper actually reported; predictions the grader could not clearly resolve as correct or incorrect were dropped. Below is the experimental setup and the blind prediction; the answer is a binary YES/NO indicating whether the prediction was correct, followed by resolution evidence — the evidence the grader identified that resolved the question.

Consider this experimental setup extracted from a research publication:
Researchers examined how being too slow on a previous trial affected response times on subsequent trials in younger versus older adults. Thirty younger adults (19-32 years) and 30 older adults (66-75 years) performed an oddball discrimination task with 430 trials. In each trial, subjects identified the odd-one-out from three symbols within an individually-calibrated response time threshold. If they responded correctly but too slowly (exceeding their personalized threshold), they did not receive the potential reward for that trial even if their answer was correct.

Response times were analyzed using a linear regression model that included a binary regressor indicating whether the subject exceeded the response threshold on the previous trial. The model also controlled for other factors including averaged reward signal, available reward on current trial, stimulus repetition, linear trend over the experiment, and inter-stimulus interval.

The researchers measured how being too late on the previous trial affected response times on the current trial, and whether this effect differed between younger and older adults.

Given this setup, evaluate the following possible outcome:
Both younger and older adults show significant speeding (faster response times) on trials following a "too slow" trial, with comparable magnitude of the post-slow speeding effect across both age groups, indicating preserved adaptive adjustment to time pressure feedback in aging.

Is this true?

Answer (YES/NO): NO